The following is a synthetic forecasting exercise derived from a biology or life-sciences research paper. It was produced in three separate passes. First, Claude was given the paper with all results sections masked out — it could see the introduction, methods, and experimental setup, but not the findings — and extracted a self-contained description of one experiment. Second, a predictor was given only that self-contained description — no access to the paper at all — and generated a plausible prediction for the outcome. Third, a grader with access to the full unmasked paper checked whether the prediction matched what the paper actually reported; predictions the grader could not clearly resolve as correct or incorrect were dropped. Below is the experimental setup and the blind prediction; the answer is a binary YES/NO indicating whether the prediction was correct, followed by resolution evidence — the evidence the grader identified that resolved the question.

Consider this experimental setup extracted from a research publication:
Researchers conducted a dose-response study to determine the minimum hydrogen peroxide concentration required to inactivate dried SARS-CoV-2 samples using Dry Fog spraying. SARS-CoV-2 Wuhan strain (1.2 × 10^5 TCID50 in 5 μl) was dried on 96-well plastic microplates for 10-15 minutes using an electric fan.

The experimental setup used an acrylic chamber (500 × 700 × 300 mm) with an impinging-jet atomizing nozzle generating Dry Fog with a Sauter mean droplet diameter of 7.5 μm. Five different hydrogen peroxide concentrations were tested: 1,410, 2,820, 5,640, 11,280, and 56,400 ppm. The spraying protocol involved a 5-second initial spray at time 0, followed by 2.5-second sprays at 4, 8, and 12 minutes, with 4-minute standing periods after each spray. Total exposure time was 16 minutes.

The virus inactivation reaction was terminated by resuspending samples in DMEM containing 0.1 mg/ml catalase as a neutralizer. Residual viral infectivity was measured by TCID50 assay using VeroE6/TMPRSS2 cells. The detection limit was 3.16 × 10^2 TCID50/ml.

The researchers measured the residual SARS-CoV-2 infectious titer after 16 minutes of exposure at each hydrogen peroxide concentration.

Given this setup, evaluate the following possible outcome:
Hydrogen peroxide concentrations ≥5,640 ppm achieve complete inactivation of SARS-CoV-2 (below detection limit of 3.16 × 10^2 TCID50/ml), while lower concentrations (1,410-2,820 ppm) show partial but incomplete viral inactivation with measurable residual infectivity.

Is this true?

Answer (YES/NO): NO